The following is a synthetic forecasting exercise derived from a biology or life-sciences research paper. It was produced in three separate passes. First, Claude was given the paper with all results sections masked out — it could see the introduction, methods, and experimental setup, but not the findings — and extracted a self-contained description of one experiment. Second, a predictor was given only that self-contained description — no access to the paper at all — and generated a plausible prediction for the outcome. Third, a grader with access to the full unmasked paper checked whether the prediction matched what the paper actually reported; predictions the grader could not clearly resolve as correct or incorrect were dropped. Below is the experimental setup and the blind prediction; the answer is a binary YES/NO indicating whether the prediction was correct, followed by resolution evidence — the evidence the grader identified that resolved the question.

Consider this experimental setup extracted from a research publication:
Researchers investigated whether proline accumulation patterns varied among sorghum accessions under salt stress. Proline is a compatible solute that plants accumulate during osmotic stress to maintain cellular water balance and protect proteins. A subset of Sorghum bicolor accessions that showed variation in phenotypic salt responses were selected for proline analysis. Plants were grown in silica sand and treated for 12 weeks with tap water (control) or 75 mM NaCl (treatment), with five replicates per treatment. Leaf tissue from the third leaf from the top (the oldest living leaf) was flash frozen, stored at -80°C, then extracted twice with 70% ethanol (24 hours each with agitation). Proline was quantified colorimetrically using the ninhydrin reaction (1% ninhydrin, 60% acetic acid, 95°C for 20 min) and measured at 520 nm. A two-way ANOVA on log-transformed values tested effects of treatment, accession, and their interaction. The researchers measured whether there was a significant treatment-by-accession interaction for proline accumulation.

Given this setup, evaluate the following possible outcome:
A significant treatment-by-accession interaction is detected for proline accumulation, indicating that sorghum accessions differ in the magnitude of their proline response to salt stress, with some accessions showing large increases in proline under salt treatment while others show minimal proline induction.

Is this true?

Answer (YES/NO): YES